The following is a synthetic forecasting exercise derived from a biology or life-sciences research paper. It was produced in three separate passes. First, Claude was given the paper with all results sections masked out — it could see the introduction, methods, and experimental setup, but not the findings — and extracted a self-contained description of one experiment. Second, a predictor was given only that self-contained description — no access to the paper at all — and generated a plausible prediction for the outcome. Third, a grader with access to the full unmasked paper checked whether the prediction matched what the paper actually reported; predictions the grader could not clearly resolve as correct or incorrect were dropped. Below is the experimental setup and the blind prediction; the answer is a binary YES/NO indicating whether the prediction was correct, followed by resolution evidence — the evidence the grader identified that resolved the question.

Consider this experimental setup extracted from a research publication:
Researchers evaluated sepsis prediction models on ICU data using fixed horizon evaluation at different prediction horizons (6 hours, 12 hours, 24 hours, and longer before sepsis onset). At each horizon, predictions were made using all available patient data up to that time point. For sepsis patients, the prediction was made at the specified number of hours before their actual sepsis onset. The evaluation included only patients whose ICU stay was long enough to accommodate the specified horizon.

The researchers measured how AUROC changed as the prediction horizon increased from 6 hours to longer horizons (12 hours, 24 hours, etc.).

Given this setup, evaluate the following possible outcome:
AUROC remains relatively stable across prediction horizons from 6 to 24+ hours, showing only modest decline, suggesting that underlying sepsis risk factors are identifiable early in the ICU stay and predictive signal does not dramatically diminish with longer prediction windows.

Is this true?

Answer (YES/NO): NO